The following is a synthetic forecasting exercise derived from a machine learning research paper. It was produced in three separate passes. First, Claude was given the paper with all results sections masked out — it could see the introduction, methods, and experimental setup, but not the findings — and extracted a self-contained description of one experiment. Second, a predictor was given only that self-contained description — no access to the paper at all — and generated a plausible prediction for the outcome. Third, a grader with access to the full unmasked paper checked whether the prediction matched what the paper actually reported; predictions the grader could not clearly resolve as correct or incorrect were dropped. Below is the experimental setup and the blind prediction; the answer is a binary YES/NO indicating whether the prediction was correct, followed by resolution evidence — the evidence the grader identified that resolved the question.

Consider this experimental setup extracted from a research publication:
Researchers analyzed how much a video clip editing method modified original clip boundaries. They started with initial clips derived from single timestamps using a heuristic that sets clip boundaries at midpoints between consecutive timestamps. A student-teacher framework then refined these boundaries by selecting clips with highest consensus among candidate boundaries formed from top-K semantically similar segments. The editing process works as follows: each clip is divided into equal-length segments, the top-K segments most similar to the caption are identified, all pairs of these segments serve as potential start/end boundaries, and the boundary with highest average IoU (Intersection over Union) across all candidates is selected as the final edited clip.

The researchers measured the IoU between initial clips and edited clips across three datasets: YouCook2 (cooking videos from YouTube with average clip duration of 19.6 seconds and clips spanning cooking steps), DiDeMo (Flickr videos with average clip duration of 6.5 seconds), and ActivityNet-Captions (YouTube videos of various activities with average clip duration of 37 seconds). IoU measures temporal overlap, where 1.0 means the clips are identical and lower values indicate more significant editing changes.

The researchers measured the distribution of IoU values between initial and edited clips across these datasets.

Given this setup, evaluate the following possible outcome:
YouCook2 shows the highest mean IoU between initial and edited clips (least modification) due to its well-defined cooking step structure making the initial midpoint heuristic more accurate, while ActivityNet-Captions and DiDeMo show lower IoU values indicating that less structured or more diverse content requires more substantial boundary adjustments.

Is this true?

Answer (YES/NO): NO